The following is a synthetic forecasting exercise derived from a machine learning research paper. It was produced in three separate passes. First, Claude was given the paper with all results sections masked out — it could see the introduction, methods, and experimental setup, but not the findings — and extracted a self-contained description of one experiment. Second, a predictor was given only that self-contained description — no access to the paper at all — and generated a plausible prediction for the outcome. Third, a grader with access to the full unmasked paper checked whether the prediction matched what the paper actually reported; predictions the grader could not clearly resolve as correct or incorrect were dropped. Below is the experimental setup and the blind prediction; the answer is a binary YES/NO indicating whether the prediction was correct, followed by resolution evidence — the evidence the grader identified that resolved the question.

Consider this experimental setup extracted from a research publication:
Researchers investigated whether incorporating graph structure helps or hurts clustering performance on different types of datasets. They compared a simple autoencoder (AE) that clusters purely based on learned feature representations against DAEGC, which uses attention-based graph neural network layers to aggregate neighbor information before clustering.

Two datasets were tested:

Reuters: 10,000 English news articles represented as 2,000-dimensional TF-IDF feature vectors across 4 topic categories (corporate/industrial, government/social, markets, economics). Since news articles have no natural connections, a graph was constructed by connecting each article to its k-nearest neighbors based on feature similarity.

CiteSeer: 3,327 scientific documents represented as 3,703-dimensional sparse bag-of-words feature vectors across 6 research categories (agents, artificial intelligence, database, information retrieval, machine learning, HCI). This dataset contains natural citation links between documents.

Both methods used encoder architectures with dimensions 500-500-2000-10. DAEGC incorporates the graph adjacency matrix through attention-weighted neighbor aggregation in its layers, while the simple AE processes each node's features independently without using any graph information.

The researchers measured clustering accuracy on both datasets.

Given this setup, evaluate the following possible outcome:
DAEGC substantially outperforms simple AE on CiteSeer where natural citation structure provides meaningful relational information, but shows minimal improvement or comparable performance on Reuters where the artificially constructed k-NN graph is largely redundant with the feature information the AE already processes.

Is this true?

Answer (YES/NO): NO